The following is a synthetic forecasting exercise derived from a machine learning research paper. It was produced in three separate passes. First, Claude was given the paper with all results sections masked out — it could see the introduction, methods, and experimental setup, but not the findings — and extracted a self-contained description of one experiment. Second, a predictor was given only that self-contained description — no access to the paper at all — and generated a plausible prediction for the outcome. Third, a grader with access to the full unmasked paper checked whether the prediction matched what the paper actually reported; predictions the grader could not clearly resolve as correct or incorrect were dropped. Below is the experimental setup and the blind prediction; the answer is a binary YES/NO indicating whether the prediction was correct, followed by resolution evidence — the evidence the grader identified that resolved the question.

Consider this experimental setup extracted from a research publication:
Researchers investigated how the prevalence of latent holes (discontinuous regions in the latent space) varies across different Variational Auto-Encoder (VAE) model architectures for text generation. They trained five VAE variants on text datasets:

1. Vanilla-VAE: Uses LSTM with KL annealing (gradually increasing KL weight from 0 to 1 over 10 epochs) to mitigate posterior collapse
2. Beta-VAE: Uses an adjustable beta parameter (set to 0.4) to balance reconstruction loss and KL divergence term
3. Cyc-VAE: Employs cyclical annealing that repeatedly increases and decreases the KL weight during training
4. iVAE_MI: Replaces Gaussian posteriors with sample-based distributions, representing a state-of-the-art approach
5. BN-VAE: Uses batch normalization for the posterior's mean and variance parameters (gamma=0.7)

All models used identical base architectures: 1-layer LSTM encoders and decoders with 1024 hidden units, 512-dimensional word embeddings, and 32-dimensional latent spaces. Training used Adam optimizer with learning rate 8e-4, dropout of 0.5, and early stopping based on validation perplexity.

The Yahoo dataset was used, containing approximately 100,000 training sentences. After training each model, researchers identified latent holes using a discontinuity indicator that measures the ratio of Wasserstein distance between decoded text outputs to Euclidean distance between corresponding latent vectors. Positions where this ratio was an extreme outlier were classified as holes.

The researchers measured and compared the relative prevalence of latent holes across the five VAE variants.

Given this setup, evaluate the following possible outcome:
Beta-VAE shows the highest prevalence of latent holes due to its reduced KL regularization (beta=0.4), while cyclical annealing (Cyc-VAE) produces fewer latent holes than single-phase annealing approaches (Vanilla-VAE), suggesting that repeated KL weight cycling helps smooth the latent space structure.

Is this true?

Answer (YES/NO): NO